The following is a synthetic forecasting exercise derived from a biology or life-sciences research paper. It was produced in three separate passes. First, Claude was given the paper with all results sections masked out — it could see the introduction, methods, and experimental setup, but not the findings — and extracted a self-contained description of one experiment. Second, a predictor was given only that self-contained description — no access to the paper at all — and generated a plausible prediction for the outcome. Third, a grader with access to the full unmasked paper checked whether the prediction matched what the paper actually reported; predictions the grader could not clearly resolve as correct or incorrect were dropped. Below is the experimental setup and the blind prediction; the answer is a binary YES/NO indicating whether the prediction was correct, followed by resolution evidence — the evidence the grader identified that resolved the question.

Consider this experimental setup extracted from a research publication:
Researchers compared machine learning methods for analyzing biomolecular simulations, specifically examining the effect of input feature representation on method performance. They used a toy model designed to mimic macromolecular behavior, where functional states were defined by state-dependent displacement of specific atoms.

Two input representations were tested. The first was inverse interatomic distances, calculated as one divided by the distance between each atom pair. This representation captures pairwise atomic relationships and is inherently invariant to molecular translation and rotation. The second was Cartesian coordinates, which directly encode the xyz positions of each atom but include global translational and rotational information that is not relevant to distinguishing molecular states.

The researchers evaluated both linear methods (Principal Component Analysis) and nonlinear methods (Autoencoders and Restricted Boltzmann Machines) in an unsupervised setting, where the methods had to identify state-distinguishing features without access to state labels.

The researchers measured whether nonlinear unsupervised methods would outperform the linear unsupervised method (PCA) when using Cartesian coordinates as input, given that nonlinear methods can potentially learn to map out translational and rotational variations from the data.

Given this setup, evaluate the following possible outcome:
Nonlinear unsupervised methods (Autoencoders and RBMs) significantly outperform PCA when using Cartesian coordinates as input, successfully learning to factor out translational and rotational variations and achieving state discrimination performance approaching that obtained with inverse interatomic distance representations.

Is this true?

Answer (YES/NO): NO